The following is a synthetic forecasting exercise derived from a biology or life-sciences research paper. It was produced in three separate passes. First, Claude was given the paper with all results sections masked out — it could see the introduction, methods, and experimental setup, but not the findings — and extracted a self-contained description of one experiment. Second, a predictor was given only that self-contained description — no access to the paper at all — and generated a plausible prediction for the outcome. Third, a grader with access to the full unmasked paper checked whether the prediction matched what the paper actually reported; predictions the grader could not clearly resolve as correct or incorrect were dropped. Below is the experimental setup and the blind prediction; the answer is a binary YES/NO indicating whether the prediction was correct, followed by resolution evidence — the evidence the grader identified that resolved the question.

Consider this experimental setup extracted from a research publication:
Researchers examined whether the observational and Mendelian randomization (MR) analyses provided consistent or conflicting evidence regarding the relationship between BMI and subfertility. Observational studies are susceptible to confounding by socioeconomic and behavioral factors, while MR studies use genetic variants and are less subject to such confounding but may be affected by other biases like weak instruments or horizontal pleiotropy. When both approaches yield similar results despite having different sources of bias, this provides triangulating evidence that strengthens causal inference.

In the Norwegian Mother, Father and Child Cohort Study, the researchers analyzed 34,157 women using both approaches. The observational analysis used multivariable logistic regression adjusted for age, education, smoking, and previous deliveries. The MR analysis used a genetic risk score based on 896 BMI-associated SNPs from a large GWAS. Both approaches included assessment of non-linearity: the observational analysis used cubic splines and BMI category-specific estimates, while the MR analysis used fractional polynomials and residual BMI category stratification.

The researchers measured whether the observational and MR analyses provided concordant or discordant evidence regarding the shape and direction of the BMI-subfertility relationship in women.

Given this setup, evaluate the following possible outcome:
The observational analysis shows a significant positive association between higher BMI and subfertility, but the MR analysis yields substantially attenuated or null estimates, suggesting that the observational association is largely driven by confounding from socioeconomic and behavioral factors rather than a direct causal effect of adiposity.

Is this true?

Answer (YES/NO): NO